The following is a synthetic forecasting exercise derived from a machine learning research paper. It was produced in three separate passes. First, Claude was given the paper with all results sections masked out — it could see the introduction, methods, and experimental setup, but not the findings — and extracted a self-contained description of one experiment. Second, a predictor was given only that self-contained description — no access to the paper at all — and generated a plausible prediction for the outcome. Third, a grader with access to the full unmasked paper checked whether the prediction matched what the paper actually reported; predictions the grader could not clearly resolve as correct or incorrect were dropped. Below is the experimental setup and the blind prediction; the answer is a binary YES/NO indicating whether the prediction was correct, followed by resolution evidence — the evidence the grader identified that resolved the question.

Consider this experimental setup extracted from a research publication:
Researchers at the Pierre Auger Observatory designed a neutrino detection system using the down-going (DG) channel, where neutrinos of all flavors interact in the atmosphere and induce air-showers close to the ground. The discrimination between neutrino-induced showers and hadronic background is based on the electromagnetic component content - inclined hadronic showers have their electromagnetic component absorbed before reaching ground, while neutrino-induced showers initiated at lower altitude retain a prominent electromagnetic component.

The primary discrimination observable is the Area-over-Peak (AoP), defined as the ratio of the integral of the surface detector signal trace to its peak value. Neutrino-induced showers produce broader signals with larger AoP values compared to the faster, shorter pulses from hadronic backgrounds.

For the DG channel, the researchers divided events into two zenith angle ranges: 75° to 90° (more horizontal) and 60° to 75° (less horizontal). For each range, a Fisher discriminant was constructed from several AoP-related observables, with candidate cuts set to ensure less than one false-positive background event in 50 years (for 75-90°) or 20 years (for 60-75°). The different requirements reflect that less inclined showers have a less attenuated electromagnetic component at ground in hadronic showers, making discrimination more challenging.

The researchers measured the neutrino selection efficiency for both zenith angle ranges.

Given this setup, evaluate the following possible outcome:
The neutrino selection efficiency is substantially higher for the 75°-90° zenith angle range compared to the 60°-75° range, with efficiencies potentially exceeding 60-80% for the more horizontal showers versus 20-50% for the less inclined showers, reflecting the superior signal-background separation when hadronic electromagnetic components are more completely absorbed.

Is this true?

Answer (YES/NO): NO